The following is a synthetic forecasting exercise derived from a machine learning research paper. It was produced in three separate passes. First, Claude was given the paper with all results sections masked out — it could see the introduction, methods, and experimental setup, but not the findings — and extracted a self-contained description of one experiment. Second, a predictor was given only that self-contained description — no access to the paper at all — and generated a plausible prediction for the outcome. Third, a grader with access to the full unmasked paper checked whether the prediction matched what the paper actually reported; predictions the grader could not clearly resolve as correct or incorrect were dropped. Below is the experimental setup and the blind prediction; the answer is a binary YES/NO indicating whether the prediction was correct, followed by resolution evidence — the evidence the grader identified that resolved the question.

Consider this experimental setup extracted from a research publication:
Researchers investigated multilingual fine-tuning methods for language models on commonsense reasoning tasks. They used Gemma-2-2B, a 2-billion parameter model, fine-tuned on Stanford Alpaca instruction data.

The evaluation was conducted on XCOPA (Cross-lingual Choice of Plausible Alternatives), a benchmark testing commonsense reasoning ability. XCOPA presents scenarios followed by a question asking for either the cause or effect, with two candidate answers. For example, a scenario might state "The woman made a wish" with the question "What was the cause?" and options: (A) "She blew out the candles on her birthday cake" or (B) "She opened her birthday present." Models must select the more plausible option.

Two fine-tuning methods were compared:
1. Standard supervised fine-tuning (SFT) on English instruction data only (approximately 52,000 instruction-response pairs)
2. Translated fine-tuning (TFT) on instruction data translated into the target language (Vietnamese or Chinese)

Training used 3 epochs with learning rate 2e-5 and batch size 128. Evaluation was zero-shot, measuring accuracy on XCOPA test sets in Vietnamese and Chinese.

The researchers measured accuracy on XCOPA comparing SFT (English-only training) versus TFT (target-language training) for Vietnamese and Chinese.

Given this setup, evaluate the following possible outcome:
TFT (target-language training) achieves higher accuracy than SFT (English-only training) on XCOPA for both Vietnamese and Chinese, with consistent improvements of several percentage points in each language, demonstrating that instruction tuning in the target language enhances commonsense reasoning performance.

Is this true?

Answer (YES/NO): NO